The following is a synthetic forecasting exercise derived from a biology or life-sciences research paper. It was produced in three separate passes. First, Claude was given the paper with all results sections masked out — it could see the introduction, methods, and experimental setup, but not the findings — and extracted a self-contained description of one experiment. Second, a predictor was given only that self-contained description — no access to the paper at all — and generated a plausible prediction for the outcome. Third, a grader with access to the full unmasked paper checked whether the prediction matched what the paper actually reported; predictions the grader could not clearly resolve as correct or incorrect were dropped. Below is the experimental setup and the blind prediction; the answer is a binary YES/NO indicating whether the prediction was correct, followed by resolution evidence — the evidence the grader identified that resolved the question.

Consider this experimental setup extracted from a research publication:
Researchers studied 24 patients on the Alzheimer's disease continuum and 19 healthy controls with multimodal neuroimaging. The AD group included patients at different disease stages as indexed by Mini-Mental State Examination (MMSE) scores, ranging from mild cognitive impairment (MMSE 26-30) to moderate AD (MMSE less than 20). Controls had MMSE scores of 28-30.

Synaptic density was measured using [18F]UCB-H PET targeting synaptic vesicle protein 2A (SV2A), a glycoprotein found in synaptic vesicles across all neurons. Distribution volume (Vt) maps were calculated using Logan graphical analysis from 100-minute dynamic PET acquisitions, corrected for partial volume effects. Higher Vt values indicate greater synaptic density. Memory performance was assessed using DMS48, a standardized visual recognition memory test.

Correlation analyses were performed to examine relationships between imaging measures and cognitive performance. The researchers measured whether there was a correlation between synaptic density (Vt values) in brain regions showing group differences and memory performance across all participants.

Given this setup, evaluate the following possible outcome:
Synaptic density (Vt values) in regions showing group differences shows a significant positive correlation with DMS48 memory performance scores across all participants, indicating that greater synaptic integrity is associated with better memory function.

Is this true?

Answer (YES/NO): NO